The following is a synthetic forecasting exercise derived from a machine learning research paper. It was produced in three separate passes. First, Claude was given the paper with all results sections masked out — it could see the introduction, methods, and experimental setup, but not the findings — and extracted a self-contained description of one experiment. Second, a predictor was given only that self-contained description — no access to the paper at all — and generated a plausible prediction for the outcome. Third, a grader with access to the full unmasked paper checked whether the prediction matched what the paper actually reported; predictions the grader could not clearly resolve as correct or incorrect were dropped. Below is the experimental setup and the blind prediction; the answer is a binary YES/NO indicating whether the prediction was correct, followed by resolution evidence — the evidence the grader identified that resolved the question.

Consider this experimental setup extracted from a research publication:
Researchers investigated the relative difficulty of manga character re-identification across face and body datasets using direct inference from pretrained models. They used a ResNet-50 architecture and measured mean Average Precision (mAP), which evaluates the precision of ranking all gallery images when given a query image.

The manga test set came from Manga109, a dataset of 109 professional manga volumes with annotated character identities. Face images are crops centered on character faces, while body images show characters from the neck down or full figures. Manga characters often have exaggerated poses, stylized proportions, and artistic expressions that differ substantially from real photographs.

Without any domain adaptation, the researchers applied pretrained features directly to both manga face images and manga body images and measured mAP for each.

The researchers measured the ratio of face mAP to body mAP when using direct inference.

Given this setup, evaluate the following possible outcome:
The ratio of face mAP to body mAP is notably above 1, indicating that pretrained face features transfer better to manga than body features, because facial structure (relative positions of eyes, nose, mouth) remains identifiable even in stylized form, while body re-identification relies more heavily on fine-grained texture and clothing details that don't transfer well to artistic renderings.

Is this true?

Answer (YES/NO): YES